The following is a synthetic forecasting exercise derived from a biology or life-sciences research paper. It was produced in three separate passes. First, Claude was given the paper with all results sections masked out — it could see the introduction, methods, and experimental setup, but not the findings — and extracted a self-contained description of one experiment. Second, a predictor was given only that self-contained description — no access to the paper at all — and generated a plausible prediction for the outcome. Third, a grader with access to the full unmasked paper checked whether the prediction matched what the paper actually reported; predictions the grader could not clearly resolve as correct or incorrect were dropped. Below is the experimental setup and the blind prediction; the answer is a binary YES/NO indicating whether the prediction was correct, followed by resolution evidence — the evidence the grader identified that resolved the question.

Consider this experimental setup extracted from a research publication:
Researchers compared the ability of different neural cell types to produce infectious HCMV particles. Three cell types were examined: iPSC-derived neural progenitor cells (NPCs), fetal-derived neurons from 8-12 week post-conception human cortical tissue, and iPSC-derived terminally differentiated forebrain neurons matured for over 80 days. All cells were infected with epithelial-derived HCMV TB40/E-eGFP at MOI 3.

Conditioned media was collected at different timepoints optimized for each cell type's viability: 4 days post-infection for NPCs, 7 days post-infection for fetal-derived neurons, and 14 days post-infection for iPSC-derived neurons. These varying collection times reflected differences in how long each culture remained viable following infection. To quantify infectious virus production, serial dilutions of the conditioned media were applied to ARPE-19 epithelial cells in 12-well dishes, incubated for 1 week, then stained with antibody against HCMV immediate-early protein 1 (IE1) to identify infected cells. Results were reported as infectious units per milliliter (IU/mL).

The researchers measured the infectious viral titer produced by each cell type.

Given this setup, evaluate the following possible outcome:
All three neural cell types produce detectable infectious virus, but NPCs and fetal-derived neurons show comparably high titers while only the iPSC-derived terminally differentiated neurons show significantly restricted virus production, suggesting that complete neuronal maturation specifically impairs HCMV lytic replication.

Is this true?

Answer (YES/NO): NO